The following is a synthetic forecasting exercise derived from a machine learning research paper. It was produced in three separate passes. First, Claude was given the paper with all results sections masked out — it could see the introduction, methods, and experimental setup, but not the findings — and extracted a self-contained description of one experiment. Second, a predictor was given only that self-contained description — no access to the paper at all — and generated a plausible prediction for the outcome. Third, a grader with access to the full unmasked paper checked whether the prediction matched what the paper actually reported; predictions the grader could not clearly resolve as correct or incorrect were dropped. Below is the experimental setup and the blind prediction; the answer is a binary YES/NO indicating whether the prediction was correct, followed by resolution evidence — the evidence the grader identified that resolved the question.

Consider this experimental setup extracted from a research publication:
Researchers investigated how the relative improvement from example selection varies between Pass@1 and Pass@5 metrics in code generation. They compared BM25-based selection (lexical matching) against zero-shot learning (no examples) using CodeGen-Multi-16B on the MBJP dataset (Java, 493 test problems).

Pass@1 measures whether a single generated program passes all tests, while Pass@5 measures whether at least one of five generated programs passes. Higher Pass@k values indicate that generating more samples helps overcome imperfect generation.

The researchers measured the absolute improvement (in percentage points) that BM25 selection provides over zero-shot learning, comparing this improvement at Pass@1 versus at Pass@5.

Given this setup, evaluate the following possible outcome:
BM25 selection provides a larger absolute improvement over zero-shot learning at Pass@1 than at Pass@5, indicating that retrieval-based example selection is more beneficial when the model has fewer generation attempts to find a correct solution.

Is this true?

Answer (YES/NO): YES